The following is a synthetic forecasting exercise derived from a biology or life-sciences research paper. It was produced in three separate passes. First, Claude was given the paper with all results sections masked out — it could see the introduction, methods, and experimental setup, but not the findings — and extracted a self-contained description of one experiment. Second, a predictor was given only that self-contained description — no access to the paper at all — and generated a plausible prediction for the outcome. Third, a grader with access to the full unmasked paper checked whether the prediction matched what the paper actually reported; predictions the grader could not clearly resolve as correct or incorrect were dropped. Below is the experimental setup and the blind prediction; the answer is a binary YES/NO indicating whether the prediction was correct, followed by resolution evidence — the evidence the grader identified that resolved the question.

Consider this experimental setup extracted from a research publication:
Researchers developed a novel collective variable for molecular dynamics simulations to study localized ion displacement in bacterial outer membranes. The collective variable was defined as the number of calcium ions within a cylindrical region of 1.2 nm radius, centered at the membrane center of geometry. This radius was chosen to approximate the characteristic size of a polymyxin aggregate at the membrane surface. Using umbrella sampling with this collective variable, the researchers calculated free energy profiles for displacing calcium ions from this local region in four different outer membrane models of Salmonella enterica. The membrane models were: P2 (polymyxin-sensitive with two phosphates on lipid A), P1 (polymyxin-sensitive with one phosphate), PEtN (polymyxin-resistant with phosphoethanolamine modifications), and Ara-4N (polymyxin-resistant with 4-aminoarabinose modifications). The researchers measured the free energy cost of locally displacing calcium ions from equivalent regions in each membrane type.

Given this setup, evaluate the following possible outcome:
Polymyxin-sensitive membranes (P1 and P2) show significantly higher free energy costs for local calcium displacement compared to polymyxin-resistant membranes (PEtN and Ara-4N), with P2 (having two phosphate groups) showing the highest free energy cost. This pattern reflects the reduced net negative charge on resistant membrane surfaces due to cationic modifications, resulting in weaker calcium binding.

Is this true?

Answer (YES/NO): NO